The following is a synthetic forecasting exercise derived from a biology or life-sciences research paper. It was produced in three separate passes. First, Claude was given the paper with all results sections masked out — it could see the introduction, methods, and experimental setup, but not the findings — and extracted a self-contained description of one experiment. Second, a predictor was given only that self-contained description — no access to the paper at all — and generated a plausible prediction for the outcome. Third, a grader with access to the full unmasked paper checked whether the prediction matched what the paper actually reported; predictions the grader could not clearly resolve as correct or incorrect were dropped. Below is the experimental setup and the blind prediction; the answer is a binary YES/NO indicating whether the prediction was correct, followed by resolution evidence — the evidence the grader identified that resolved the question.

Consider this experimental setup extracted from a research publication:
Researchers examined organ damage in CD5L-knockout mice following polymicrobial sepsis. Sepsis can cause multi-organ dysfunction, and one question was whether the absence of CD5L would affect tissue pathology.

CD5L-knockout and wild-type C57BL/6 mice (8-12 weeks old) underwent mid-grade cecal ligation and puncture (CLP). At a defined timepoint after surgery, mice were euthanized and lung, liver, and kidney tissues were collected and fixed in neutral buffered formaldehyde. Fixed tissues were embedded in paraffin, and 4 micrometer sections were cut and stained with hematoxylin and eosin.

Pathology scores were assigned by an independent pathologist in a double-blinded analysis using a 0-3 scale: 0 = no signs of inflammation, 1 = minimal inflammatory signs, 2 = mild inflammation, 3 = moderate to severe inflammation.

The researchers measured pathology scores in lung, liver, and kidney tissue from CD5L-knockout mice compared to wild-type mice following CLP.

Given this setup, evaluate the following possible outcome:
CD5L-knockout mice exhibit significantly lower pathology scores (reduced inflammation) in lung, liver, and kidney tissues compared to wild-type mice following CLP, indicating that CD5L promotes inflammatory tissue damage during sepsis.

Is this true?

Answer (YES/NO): NO